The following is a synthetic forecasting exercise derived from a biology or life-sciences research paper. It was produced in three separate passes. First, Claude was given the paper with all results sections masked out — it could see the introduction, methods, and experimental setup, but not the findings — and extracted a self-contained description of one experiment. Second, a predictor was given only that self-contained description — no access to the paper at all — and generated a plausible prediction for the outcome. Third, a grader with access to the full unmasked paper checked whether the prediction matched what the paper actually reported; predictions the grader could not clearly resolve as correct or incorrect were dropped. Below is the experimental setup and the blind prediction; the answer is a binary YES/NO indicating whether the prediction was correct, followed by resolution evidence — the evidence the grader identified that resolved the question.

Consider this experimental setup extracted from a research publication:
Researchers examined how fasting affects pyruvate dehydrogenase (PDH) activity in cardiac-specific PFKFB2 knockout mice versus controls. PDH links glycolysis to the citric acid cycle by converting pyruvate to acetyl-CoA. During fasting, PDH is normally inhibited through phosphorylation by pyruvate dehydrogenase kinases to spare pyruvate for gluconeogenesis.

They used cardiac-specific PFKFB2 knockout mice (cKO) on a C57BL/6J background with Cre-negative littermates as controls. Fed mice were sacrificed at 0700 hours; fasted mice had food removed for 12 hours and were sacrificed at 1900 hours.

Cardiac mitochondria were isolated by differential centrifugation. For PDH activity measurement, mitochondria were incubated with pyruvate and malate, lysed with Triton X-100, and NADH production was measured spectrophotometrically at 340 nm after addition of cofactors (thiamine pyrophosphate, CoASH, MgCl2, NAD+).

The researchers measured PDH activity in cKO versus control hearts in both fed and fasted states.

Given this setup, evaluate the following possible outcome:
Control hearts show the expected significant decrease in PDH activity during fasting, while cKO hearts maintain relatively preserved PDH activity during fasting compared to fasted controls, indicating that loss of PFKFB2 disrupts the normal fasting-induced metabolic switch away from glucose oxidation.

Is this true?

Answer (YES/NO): YES